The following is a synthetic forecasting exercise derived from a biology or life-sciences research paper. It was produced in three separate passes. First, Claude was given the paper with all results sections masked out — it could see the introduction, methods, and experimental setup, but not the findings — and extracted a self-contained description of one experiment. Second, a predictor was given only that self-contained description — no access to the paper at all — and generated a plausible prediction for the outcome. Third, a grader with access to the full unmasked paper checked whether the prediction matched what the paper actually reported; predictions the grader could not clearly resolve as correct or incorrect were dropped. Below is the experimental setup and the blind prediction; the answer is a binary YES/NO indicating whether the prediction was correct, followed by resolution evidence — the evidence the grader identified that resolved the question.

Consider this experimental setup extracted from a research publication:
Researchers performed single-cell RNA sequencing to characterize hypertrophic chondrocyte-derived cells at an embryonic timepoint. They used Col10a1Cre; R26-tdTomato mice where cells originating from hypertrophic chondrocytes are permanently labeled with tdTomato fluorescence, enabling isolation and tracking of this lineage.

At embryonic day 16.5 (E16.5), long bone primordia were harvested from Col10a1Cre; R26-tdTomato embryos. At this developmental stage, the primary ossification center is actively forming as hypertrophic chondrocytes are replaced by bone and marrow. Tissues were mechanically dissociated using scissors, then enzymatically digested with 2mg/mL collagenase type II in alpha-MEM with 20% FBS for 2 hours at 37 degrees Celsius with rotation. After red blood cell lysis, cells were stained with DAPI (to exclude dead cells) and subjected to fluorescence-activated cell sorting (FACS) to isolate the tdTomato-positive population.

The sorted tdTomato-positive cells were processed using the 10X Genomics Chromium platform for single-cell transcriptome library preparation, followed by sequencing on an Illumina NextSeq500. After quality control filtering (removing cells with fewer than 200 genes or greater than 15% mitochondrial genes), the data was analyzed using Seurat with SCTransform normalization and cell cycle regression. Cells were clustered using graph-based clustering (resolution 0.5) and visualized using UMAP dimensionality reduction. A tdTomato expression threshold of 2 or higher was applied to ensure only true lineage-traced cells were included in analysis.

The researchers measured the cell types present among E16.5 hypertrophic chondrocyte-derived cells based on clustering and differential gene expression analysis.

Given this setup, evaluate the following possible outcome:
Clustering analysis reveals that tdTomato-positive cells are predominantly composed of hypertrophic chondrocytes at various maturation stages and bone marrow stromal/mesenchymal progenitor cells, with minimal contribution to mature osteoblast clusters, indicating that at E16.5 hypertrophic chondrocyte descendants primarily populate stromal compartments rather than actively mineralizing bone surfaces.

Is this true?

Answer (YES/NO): NO